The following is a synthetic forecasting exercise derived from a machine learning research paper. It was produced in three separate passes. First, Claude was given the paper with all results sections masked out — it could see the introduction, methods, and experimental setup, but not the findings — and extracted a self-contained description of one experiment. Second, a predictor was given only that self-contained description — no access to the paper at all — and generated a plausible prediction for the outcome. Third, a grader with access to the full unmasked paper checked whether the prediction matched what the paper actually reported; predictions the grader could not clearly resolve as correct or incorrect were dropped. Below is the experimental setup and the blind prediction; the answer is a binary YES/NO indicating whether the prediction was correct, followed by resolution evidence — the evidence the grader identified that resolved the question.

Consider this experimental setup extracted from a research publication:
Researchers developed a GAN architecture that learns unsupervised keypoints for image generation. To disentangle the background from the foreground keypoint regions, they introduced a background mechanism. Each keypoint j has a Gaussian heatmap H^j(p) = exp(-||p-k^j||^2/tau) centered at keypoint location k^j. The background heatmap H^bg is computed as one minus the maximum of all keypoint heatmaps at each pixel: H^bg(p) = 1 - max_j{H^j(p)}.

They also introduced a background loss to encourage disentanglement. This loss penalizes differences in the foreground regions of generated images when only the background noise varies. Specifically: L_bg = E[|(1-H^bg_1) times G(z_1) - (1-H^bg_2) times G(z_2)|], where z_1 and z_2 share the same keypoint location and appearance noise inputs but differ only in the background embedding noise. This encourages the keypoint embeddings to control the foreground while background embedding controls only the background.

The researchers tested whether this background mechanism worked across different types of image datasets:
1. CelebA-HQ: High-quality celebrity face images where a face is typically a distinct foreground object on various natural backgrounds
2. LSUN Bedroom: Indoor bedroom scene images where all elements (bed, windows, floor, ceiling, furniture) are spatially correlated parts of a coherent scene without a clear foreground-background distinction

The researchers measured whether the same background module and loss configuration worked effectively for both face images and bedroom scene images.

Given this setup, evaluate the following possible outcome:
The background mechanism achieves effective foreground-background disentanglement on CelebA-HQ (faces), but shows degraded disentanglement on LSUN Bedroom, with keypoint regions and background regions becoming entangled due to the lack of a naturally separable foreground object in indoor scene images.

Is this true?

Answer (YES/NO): NO